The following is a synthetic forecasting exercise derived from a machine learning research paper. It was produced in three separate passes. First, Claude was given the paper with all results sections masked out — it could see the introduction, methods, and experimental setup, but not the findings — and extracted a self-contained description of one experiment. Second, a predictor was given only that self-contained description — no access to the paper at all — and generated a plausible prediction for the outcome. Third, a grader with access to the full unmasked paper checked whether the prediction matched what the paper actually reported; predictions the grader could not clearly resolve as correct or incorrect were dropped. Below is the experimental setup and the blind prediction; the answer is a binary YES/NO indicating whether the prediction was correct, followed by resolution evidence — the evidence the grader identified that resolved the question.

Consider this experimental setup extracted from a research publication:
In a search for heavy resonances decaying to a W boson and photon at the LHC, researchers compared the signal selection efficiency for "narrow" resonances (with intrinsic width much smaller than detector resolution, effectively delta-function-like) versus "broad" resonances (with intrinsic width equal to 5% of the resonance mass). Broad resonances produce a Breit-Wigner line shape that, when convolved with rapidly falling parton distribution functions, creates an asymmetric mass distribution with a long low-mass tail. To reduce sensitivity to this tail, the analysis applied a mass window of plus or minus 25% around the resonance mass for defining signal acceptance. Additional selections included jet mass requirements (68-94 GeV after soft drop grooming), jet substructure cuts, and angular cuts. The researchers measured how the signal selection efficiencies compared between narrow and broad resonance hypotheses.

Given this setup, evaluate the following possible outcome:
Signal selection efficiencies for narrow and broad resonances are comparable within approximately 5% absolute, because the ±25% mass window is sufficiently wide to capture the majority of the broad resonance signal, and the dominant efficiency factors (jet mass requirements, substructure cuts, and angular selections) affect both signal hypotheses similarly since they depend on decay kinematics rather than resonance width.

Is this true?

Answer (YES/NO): YES